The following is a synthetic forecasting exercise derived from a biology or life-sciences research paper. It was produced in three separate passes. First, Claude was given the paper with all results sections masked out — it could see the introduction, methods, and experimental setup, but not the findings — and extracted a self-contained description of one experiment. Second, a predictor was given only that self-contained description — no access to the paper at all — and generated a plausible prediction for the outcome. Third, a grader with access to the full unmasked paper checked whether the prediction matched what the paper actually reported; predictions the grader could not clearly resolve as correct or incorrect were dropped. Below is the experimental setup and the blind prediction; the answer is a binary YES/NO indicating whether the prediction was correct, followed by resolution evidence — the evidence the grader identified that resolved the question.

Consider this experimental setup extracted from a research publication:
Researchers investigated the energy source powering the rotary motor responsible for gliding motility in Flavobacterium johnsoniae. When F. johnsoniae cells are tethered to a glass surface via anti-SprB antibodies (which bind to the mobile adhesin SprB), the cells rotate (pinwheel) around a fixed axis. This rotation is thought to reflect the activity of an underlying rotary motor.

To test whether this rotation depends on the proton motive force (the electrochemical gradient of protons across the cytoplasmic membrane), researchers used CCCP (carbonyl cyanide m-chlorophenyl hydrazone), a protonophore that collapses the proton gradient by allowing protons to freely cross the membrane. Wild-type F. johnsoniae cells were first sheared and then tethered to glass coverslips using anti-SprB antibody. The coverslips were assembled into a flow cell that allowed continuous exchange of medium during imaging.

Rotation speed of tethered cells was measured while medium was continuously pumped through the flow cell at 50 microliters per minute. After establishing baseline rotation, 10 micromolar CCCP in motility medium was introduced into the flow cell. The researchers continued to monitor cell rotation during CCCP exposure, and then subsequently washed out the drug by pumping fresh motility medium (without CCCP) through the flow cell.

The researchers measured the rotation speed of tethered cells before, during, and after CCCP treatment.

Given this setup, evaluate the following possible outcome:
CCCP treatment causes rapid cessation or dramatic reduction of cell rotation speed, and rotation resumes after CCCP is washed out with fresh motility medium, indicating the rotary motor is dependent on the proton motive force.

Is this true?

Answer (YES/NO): YES